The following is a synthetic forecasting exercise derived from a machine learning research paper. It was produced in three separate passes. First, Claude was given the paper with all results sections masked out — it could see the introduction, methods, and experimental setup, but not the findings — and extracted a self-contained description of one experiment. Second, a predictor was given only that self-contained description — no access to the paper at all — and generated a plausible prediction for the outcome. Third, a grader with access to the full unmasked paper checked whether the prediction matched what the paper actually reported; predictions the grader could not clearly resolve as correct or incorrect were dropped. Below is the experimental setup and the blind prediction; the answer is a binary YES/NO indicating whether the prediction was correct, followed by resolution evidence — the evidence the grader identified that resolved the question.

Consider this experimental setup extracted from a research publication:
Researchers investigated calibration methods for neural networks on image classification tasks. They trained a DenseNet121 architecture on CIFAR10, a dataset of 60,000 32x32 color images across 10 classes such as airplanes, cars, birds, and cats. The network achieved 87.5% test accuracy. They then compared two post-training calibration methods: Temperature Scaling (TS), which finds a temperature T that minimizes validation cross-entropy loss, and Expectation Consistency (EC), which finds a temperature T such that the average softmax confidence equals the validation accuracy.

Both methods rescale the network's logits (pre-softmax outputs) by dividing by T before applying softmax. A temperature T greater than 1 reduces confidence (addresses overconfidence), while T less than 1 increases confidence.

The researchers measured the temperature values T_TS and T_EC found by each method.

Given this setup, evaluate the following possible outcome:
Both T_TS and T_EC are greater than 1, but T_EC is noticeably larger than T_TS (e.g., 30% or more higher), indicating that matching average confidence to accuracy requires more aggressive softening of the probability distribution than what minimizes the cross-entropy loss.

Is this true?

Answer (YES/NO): NO